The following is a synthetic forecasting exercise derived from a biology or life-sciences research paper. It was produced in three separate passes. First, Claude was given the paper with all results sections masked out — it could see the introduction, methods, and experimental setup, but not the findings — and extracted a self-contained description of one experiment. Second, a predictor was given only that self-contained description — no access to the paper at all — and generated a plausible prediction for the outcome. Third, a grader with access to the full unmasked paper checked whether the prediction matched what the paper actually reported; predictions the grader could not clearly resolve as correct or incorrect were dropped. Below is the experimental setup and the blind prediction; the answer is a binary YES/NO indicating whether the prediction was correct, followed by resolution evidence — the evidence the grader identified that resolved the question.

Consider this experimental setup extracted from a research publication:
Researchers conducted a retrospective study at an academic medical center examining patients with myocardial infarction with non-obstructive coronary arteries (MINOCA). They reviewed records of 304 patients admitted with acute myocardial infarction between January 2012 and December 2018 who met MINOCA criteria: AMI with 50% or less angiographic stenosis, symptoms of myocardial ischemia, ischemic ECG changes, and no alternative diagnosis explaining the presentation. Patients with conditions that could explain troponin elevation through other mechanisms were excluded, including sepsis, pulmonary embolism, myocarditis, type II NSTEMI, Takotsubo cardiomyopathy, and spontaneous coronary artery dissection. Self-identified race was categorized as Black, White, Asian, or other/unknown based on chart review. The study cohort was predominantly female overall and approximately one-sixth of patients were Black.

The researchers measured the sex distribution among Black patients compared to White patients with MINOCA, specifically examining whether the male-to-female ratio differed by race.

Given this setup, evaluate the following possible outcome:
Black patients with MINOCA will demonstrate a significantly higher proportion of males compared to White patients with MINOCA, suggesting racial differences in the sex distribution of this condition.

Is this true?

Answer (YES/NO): NO